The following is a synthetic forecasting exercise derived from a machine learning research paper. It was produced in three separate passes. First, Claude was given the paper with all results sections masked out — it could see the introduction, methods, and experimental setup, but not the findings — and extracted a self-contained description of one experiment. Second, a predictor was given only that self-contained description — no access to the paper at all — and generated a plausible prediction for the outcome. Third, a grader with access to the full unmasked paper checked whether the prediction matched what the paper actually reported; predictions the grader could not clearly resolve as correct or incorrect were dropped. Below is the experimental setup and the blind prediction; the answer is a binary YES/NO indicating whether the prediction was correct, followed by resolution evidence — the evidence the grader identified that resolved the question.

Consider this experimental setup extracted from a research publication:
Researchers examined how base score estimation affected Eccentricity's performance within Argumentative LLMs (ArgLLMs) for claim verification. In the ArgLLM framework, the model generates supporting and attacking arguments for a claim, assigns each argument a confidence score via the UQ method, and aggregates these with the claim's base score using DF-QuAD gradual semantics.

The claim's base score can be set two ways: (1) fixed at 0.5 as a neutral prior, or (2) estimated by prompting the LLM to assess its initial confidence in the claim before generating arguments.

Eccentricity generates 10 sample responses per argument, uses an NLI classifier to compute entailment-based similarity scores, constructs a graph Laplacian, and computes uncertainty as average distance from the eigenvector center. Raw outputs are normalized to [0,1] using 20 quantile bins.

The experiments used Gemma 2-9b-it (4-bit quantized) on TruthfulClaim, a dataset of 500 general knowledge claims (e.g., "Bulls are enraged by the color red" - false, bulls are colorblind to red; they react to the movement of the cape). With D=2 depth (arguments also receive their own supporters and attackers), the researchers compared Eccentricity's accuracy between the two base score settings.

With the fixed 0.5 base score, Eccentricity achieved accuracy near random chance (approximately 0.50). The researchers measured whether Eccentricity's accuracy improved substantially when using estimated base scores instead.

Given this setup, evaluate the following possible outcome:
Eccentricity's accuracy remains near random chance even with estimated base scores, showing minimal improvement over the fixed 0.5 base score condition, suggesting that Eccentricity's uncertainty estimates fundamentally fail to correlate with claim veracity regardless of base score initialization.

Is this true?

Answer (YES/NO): NO